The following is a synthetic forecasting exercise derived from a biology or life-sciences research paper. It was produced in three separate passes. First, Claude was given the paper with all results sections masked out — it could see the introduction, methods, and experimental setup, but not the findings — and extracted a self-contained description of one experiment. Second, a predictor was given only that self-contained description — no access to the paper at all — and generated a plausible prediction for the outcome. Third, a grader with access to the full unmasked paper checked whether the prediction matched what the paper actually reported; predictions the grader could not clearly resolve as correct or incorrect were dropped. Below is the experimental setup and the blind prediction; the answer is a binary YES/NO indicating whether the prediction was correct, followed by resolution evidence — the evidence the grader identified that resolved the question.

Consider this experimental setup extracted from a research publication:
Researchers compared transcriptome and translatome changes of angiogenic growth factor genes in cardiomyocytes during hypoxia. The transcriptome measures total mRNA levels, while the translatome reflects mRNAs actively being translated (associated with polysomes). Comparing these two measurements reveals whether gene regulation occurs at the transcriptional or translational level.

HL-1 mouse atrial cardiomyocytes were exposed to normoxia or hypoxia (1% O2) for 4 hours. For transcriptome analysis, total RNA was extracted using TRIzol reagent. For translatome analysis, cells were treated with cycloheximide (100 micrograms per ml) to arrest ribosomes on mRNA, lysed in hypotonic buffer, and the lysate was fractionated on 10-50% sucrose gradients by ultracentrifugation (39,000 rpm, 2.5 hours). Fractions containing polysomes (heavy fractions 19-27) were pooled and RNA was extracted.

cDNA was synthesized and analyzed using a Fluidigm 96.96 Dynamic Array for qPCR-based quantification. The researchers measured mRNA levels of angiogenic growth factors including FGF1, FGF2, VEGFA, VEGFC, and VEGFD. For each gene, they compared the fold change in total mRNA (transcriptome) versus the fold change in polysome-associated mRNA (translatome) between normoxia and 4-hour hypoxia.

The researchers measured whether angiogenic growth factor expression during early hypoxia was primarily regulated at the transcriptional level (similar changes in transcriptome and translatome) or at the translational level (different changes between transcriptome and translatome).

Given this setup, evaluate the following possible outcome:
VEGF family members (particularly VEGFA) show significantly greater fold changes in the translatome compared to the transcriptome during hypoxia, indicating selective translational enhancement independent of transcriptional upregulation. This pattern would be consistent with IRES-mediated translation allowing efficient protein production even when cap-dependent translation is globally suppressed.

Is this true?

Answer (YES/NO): YES